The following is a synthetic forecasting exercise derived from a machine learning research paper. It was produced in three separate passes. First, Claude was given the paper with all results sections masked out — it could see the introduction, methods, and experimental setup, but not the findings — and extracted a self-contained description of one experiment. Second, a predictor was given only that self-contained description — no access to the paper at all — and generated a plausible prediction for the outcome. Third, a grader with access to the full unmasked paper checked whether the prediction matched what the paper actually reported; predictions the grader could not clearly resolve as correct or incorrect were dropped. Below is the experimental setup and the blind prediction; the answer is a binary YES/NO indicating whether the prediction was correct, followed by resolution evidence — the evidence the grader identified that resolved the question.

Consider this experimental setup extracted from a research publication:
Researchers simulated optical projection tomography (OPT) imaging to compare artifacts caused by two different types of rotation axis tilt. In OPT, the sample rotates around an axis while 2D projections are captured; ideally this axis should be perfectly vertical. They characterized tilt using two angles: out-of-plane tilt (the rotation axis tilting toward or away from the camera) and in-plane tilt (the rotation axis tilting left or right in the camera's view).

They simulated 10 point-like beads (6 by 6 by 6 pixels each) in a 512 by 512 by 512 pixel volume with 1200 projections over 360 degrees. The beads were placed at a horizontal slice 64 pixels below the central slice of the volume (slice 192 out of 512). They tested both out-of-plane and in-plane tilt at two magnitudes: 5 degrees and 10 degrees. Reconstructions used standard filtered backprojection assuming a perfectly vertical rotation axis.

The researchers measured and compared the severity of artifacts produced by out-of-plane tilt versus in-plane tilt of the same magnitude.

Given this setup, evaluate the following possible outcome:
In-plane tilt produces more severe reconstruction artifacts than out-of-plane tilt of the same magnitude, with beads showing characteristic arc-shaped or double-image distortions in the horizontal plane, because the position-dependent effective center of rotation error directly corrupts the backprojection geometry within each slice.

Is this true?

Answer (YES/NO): YES